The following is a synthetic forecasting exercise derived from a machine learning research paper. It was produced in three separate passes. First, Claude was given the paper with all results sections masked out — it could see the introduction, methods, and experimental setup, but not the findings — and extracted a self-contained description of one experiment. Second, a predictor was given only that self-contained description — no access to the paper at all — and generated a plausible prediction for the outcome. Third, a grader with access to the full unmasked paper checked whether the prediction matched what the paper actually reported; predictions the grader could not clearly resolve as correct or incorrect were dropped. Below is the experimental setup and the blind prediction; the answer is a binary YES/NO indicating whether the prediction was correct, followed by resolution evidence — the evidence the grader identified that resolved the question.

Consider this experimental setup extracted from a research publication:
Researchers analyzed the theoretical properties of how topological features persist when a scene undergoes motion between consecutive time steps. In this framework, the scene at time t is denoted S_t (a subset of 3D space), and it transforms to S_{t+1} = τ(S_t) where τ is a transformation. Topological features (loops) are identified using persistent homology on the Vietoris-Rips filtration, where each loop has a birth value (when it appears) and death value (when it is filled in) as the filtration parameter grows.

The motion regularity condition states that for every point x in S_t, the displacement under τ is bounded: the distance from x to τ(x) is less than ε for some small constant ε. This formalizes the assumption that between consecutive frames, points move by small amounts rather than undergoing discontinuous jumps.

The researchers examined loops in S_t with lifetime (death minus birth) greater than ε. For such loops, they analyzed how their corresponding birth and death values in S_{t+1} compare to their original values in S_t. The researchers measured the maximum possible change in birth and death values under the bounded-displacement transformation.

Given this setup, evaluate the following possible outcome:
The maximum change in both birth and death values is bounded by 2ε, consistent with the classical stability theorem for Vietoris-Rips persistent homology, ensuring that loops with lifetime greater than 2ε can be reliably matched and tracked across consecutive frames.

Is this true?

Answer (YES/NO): NO